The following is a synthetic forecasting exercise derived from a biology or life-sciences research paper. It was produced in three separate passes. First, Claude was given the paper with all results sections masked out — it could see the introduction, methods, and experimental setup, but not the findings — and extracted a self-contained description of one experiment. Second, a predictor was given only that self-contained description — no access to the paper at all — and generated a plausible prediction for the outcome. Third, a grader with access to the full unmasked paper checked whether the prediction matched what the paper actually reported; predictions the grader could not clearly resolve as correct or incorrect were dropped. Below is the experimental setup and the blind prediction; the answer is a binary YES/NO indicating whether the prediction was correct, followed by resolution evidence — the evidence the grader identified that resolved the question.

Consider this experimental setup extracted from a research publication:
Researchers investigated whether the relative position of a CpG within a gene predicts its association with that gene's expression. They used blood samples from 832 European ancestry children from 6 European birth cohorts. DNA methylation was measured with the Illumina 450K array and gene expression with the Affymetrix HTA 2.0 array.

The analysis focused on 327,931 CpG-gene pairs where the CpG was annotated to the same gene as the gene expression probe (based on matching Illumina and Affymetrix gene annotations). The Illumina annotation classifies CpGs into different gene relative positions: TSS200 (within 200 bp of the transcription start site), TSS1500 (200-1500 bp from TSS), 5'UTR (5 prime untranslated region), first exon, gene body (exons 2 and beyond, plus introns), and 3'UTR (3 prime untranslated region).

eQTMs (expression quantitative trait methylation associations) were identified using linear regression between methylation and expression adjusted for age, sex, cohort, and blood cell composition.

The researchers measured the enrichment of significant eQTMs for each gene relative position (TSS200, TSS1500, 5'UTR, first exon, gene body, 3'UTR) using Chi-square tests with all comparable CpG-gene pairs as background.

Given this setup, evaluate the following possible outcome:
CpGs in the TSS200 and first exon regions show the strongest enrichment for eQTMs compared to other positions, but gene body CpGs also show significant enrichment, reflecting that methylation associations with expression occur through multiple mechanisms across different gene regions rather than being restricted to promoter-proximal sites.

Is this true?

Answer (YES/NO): NO